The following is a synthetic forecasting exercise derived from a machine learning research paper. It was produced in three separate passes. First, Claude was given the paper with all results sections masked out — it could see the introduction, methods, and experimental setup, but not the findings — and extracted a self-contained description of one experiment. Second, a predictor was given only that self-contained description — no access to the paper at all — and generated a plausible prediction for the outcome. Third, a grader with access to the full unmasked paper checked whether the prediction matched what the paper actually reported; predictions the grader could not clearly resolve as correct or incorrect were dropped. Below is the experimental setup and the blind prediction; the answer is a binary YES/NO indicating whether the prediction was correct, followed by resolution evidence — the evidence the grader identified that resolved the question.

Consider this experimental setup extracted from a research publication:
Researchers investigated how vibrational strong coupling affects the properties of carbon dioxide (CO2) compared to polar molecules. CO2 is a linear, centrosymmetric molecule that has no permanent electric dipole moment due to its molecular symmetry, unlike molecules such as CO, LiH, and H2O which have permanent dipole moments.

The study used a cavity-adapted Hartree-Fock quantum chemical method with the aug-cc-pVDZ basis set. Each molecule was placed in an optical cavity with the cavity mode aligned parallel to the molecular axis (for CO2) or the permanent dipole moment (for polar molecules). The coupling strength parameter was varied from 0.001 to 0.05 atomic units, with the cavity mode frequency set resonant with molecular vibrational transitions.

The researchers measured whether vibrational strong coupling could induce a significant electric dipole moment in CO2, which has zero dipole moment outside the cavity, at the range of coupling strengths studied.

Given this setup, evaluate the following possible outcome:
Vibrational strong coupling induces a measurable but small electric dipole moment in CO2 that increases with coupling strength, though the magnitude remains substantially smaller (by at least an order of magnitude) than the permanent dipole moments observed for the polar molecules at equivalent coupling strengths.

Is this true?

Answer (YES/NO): NO